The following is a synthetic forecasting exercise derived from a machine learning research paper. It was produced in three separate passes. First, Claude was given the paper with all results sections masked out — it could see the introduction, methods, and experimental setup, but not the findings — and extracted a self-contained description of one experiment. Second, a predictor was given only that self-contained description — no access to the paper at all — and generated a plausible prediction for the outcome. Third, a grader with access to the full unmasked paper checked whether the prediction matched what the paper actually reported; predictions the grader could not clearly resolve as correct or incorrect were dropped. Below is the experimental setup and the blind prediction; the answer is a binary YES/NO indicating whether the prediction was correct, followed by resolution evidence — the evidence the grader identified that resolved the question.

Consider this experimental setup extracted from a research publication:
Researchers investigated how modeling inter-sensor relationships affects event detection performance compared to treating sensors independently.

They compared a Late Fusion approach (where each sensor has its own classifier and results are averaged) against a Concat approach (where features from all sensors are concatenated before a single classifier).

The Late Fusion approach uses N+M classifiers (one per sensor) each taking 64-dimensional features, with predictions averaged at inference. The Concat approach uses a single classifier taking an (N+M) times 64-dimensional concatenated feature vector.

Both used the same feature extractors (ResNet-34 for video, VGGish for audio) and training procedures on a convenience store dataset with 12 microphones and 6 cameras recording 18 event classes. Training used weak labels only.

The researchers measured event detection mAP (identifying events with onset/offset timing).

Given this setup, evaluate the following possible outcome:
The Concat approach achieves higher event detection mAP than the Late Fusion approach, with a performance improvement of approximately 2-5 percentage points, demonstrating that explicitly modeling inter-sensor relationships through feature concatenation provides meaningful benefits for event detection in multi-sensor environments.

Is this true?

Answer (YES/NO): NO